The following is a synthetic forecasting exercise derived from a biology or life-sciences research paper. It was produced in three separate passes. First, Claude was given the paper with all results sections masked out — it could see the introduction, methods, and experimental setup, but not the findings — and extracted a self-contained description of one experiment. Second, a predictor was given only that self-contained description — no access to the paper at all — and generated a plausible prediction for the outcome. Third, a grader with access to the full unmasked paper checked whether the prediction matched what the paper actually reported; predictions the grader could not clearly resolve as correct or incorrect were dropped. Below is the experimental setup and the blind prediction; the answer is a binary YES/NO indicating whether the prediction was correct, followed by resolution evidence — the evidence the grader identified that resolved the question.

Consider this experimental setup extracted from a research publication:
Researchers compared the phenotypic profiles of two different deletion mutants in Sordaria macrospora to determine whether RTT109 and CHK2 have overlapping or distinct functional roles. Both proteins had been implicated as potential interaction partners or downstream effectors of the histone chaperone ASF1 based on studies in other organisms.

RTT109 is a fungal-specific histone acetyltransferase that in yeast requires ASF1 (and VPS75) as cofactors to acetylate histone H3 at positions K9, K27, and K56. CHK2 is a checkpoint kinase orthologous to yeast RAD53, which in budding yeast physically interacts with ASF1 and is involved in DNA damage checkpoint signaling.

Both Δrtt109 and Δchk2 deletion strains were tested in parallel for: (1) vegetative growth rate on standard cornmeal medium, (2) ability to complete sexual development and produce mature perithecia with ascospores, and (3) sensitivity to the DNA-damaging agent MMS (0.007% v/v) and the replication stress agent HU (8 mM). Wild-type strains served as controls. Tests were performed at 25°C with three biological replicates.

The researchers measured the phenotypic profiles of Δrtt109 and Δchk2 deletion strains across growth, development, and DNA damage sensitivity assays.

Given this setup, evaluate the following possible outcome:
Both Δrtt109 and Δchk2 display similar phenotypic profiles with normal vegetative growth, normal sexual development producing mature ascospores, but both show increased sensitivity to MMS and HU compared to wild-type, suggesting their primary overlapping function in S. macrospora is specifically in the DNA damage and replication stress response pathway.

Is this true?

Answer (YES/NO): NO